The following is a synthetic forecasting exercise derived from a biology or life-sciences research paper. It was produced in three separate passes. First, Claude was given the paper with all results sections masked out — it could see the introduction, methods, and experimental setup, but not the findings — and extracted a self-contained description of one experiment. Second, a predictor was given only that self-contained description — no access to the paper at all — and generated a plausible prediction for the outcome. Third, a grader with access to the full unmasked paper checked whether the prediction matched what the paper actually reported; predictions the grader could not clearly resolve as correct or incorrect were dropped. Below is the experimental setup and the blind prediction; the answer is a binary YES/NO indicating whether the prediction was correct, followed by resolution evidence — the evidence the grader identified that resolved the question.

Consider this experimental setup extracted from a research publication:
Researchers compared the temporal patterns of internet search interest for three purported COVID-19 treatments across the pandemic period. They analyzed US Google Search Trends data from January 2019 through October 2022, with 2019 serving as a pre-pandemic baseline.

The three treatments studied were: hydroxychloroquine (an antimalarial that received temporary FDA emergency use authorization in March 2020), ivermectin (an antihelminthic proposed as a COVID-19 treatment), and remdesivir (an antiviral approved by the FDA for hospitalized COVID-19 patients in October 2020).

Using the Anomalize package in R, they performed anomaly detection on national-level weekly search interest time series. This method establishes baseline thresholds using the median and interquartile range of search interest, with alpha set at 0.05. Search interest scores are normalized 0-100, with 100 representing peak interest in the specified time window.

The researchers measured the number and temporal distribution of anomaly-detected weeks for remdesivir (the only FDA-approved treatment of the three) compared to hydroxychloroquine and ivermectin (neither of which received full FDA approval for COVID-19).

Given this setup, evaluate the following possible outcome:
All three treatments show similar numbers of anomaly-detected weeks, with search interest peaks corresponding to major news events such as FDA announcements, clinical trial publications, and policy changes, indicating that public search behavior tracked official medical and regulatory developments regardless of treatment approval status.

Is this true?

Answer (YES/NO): NO